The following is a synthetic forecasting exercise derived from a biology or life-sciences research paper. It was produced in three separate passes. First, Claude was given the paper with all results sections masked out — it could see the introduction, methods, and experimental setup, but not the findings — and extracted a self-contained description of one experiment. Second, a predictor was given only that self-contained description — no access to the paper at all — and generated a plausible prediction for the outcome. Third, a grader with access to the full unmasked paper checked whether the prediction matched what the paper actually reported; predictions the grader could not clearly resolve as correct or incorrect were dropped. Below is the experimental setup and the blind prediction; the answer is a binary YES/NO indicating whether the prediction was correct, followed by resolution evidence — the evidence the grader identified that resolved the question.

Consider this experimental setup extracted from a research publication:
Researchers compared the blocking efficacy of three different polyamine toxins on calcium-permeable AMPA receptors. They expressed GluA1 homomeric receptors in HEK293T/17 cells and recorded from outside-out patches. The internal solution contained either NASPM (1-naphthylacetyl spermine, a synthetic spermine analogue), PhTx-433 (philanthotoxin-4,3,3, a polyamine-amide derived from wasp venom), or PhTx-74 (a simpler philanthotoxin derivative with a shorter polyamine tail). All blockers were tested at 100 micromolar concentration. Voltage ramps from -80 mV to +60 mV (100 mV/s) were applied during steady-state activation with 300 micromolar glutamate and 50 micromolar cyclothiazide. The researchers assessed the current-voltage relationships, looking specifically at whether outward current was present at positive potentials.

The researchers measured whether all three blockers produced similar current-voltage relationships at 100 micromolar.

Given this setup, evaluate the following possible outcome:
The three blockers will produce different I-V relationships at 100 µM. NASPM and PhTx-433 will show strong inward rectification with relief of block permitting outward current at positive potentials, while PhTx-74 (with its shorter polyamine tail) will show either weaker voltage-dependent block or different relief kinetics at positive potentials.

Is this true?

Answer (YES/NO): NO